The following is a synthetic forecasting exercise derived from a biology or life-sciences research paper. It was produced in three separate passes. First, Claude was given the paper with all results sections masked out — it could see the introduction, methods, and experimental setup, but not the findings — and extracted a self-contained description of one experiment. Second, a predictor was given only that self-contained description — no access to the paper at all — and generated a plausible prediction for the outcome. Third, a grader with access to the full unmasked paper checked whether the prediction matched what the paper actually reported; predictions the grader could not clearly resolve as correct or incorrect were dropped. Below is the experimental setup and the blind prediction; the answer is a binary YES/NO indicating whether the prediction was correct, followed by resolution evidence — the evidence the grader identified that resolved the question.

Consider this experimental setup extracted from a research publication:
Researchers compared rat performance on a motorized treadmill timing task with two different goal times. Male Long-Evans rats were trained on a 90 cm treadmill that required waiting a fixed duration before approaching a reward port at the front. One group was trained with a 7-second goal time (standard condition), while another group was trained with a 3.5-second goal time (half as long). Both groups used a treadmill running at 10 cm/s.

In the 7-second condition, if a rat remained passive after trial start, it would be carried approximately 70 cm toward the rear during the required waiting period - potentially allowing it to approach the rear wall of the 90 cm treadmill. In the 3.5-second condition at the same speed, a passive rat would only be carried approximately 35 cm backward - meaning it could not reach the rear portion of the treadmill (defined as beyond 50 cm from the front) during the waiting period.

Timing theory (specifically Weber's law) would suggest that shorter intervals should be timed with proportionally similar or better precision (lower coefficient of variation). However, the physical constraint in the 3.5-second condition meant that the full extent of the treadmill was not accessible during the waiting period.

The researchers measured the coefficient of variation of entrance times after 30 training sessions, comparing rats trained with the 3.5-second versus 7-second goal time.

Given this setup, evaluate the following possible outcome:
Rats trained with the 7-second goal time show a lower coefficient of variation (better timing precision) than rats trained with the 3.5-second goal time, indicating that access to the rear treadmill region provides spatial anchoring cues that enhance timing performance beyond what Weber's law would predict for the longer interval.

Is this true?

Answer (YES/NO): YES